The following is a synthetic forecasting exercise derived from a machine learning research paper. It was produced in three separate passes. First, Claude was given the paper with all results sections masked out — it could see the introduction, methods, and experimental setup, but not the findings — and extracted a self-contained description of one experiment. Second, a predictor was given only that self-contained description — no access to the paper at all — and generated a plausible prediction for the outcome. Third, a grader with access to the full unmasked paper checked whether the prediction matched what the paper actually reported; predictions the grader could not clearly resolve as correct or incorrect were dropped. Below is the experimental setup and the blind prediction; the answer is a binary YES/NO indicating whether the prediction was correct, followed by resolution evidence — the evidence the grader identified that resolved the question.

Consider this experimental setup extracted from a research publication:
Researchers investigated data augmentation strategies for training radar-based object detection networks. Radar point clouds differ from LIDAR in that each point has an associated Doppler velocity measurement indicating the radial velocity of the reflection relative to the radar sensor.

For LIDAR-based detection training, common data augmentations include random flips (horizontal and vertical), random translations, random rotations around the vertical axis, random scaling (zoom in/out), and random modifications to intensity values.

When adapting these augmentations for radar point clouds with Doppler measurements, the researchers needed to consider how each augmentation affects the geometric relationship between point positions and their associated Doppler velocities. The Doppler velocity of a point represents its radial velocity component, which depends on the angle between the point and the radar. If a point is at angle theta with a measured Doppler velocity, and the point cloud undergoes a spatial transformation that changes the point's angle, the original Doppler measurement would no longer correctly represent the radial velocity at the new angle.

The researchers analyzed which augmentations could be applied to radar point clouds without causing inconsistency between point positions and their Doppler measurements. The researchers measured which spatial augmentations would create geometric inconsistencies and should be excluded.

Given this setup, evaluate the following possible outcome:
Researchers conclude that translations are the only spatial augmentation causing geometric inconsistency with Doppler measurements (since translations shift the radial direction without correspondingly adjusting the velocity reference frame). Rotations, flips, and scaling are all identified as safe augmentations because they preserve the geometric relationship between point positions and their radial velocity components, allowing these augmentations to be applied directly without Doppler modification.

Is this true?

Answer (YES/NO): NO